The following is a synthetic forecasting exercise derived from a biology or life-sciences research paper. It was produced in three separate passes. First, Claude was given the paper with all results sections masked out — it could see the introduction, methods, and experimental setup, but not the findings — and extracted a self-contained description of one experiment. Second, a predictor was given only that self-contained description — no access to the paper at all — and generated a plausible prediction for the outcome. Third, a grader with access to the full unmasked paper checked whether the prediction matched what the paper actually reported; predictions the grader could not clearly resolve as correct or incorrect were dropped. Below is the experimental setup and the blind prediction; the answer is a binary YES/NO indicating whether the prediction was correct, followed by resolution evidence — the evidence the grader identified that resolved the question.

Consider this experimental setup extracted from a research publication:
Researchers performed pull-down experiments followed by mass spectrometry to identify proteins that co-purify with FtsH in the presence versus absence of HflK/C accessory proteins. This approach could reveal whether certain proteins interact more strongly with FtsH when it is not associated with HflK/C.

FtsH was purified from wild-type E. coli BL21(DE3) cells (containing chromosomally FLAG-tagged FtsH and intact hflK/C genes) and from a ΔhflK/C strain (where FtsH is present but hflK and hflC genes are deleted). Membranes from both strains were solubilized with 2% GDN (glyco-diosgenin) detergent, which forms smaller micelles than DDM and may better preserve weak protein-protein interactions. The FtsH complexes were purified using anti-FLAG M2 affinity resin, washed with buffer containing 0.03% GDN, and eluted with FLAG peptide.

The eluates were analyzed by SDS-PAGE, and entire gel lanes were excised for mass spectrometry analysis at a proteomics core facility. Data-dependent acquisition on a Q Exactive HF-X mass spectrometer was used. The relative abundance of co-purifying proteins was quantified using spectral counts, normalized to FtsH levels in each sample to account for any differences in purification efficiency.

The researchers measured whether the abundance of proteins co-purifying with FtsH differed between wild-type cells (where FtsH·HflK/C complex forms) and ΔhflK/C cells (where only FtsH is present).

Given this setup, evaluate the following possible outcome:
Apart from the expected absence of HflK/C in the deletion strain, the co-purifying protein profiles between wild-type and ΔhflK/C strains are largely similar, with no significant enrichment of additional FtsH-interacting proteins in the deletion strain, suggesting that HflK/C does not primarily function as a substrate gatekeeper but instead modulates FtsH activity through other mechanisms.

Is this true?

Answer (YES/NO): NO